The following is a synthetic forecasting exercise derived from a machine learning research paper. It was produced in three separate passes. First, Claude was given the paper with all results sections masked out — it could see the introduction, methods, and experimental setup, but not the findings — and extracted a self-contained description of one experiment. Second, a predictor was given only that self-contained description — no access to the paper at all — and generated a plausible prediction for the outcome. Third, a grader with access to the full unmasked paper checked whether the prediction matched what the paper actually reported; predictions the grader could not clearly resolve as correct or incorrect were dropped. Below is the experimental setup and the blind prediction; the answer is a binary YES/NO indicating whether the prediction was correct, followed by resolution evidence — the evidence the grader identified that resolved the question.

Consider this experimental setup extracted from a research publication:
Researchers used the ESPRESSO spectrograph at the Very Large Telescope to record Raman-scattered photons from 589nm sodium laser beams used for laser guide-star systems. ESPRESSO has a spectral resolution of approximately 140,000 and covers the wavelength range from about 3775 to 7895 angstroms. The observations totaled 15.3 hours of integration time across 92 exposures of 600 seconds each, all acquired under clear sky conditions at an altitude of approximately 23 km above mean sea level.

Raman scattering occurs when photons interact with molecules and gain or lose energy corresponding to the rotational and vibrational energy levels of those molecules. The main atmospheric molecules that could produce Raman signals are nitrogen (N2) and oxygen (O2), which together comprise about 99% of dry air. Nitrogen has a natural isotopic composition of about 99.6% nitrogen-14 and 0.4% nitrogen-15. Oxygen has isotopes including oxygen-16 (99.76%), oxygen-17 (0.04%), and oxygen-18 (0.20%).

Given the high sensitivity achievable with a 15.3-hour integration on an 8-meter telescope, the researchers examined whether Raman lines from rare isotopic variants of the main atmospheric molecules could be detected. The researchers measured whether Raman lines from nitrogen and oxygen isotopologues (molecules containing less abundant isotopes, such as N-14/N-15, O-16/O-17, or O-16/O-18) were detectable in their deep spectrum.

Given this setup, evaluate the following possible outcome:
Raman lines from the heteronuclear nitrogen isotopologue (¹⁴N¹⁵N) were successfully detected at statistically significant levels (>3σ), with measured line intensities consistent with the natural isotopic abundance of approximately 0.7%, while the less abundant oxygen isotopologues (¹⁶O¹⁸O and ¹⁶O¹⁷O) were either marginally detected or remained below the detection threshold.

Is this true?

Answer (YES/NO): NO